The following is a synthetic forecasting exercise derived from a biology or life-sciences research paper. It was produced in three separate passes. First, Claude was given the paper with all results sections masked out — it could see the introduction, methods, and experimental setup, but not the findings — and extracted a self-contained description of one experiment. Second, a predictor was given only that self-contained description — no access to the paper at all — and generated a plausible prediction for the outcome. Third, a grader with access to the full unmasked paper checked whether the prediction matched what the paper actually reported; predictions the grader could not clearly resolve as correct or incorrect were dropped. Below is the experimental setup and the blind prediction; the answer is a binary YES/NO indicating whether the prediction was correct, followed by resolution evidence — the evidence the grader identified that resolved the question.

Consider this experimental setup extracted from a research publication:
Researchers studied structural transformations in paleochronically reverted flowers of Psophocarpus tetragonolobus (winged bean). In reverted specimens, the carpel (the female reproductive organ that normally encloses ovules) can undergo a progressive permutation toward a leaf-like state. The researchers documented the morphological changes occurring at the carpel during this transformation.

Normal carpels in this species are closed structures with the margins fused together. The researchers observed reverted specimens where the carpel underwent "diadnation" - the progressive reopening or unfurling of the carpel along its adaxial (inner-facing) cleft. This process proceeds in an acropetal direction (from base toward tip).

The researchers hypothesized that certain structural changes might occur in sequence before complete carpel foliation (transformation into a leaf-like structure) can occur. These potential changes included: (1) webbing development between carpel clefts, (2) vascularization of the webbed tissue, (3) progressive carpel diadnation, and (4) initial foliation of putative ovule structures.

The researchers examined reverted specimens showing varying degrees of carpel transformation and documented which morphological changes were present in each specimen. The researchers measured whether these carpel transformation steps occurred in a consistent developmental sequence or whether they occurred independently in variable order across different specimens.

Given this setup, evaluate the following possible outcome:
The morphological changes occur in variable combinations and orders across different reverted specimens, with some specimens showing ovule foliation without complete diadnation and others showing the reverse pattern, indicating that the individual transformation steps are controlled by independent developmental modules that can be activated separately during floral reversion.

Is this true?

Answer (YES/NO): NO